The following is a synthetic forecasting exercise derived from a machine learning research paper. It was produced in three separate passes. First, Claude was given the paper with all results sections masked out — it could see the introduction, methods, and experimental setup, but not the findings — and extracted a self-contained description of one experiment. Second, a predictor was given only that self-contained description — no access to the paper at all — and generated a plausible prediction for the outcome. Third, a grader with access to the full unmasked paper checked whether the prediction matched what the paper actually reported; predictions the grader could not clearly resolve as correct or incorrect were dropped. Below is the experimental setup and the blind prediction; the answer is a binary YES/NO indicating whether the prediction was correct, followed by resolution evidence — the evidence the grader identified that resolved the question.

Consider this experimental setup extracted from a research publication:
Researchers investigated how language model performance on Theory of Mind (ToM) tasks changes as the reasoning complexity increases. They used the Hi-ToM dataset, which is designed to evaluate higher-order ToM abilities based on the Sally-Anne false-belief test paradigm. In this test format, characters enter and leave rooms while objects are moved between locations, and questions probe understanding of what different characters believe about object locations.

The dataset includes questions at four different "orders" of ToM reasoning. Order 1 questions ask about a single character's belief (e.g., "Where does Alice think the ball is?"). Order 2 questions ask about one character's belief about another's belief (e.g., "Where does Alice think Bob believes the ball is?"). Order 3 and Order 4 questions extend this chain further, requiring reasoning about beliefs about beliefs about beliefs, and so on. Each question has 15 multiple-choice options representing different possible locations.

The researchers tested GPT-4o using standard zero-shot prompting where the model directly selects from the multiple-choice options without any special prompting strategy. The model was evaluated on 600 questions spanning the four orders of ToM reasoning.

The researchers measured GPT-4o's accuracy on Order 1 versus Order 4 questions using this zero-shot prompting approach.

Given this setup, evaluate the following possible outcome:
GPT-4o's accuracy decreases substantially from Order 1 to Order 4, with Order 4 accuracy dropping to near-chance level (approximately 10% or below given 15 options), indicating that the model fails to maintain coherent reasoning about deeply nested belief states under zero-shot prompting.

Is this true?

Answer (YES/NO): NO